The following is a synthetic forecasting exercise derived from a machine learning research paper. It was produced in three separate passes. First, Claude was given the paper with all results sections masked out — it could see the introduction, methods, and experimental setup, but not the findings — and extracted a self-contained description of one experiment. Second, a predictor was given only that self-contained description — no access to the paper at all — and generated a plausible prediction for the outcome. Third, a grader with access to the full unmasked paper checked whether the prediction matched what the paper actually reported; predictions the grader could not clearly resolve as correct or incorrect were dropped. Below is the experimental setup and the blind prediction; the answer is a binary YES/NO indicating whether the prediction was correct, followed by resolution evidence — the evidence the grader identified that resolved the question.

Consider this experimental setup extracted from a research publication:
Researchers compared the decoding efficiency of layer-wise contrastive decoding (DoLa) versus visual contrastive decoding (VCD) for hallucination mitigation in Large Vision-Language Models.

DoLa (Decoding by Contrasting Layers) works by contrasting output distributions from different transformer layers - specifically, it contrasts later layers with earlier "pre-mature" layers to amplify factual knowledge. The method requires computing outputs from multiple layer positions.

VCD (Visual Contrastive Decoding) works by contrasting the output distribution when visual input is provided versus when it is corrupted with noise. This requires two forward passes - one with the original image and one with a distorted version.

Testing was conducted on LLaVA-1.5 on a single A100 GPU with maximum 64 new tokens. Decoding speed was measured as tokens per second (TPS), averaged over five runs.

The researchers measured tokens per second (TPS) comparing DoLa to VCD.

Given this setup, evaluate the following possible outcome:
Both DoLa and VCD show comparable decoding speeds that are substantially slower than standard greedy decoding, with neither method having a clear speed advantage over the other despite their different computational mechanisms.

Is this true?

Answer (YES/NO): NO